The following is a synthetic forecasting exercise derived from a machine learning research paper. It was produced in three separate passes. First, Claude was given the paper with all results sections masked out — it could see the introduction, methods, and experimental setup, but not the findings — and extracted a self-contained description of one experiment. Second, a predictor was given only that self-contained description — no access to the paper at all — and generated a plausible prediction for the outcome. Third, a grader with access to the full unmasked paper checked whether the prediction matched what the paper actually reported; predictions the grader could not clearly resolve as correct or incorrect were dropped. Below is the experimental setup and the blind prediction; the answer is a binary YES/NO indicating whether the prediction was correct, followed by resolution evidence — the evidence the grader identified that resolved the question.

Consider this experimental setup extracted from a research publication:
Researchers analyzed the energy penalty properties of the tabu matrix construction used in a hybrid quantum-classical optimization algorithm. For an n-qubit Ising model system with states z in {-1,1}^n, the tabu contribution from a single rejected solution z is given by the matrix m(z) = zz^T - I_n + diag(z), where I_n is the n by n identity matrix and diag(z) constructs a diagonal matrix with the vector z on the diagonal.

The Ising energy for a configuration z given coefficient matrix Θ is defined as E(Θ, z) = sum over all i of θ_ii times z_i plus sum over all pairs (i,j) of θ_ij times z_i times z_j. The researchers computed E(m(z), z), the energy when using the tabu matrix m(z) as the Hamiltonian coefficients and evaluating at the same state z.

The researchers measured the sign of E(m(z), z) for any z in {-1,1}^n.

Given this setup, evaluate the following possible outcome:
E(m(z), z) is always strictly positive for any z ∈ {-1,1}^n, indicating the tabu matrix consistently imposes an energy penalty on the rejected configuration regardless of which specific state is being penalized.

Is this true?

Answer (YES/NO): YES